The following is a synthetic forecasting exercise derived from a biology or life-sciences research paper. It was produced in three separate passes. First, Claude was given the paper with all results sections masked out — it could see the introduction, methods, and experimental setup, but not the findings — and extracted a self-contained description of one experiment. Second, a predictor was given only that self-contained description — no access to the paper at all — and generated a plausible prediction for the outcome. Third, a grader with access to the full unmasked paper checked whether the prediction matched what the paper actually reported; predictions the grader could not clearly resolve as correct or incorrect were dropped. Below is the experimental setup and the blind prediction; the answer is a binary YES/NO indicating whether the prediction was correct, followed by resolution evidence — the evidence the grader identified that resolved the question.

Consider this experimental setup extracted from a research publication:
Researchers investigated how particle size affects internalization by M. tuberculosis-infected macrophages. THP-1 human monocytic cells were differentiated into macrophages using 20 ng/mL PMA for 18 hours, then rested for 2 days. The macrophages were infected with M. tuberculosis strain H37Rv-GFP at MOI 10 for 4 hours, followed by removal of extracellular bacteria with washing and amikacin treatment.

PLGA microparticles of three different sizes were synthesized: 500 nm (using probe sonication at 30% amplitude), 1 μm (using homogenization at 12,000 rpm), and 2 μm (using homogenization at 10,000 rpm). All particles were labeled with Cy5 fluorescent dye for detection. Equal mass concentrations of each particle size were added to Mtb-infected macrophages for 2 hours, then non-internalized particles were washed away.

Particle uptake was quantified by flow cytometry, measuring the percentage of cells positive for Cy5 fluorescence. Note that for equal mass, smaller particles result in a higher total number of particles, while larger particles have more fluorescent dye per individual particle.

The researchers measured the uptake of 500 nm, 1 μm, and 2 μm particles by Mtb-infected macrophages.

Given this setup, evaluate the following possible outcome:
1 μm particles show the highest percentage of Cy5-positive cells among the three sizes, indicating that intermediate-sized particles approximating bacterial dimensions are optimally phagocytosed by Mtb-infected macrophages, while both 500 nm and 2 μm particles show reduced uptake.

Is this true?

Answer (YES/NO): NO